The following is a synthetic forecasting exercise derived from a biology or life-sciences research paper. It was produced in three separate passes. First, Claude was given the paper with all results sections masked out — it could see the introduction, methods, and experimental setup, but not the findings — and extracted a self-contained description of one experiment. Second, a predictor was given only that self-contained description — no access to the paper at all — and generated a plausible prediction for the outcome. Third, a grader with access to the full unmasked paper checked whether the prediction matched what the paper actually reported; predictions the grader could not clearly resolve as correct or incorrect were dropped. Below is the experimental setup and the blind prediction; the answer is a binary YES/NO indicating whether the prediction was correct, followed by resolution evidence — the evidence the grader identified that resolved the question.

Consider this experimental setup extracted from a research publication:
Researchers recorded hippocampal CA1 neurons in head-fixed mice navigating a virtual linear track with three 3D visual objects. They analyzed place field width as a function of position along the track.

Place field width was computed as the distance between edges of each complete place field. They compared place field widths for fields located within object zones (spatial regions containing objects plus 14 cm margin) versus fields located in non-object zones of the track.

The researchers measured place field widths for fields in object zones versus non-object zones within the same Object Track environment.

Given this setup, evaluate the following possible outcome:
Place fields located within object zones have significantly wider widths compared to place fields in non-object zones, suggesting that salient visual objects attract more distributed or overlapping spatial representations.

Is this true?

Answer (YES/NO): NO